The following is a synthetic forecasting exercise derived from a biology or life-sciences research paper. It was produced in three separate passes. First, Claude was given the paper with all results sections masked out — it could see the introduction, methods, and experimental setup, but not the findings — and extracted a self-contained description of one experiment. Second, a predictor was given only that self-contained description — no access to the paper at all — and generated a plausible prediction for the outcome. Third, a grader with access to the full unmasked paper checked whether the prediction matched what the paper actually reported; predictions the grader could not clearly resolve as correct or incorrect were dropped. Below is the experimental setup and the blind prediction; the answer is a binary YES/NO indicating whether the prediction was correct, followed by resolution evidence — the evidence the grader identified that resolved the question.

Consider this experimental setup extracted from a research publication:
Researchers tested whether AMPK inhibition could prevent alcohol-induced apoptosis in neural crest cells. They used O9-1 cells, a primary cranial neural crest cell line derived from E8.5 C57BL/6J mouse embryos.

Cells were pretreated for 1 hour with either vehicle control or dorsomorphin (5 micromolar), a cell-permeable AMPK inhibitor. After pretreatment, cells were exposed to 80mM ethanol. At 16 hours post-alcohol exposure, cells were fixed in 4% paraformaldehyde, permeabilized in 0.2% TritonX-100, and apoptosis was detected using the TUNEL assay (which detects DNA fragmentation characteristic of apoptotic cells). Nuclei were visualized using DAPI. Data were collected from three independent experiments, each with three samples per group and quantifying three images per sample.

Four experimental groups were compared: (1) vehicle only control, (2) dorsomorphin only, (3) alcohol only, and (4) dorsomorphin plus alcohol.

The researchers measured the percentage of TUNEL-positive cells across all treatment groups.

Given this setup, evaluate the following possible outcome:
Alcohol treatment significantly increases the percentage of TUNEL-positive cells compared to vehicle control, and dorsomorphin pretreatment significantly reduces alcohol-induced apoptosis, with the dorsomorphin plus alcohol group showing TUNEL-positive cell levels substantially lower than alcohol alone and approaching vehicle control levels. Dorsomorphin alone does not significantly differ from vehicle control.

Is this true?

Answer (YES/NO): YES